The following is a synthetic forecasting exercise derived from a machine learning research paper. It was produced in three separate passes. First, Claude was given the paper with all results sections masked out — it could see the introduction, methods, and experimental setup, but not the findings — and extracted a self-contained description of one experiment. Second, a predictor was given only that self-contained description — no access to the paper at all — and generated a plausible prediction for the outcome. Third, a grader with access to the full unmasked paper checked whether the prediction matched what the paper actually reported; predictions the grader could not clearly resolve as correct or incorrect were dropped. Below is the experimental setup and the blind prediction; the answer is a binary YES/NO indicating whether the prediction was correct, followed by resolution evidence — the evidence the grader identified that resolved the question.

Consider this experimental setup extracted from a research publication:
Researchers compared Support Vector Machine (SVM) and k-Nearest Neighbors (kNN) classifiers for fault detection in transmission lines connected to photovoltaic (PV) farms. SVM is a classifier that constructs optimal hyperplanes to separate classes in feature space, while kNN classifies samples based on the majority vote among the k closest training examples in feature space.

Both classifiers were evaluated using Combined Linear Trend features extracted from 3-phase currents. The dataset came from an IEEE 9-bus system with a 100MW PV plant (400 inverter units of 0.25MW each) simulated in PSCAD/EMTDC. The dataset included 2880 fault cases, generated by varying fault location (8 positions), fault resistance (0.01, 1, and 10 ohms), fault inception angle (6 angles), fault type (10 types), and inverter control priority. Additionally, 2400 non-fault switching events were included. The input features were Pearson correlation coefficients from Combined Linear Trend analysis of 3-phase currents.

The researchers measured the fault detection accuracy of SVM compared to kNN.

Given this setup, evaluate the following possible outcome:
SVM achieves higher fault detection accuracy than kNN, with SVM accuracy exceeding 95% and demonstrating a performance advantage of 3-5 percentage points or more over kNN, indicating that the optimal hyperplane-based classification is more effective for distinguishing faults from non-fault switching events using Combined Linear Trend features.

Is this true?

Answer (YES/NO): NO